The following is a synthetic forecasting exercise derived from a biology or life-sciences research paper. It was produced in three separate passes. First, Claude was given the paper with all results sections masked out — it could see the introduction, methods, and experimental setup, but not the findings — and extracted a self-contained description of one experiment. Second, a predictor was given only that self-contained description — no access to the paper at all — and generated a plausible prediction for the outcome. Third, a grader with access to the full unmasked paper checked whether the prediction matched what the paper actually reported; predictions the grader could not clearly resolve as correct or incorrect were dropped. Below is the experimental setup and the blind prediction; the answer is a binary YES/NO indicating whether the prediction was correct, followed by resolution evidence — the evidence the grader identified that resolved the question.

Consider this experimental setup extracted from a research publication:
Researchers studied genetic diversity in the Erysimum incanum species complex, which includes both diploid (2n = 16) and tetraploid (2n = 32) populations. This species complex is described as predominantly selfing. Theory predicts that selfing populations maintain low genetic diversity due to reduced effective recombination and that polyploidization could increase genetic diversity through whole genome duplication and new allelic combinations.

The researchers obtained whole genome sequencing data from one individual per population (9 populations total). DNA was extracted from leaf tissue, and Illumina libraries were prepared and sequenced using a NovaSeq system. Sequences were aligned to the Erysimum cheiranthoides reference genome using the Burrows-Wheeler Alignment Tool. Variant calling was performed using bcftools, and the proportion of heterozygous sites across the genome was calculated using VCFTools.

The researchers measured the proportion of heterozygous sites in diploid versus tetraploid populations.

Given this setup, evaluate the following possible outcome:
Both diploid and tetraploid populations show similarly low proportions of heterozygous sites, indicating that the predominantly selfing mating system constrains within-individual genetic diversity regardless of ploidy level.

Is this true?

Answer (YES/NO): NO